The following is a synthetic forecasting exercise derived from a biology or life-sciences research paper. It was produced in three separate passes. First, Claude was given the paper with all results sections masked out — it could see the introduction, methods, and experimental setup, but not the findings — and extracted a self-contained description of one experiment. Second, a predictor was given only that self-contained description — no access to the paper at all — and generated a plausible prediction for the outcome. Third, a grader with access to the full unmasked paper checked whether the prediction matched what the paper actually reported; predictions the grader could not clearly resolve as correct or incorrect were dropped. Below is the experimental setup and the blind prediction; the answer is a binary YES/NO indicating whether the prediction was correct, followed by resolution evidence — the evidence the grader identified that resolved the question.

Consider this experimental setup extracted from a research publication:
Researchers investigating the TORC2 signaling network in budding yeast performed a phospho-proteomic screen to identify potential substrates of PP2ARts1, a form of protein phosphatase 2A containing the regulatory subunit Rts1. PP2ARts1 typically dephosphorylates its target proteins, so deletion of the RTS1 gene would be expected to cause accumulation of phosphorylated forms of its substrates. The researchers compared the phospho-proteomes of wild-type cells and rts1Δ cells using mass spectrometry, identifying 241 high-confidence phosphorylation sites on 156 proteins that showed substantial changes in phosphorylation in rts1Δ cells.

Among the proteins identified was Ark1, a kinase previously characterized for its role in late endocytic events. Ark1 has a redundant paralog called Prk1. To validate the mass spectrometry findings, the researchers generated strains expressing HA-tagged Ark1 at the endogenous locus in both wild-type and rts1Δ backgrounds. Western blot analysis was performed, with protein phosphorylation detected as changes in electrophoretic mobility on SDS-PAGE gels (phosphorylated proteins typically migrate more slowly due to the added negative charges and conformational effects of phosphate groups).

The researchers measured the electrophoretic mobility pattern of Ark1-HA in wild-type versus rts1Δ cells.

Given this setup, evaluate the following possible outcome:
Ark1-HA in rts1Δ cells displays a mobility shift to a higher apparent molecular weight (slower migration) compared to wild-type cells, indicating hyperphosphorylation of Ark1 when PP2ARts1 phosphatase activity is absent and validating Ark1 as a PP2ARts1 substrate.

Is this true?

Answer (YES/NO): NO